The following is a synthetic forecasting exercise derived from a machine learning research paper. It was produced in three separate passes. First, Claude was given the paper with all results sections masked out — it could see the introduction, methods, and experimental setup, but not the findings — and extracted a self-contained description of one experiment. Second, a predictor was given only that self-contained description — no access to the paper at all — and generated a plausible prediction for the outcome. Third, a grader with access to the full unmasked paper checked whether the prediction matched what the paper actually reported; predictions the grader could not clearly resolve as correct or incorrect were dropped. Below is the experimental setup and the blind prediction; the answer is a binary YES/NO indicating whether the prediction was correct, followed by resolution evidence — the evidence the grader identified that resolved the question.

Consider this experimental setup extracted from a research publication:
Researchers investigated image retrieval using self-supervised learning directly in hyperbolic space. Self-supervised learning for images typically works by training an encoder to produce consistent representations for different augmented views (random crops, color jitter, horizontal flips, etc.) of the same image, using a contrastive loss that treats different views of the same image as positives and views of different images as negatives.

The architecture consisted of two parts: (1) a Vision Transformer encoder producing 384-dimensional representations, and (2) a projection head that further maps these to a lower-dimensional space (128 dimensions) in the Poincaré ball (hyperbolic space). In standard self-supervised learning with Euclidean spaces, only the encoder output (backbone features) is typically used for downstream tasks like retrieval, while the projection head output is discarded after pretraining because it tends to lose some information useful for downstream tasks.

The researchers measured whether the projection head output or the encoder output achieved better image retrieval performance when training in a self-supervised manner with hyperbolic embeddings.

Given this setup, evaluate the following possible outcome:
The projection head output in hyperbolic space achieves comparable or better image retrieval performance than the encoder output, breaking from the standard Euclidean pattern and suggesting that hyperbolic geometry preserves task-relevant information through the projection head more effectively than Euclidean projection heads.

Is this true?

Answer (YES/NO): YES